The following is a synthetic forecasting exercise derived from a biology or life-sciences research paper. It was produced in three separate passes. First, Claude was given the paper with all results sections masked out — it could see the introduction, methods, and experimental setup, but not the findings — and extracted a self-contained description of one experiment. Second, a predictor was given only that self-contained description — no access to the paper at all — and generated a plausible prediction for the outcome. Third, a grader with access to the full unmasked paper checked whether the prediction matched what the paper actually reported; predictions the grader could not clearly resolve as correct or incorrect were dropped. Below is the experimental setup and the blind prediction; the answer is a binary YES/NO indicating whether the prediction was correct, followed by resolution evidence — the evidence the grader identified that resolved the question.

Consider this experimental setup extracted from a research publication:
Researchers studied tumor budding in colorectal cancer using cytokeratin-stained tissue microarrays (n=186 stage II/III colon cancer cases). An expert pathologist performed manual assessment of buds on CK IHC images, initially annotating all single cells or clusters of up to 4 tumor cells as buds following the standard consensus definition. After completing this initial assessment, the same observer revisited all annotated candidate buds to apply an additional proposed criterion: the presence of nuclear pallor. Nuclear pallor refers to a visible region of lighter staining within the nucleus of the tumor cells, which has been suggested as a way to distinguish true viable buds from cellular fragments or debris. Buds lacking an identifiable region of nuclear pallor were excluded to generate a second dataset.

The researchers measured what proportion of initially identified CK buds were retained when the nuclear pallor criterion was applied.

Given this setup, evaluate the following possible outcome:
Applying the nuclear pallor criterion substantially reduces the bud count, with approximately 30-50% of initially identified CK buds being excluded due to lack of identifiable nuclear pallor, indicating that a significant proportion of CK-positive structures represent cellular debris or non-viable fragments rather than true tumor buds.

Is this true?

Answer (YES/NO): NO